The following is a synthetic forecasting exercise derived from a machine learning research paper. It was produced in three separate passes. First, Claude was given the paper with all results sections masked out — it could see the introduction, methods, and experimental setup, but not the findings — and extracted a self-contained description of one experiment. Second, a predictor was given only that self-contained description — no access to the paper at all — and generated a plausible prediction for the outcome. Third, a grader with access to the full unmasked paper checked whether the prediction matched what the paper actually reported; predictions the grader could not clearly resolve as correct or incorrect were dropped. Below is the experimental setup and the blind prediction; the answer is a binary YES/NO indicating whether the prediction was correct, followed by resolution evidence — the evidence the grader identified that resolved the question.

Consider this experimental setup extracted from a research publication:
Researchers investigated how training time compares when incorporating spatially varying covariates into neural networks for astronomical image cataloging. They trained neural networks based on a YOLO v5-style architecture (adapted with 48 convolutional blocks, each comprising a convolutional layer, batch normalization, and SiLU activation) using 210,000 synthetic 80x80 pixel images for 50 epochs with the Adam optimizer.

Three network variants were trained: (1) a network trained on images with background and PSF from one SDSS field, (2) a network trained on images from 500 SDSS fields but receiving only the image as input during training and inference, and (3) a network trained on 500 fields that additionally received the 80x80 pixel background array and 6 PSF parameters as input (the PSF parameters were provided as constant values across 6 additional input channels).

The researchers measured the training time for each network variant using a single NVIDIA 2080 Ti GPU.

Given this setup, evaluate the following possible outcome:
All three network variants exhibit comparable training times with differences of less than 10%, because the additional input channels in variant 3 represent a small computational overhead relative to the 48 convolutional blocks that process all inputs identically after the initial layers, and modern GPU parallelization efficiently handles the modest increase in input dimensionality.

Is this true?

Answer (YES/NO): YES